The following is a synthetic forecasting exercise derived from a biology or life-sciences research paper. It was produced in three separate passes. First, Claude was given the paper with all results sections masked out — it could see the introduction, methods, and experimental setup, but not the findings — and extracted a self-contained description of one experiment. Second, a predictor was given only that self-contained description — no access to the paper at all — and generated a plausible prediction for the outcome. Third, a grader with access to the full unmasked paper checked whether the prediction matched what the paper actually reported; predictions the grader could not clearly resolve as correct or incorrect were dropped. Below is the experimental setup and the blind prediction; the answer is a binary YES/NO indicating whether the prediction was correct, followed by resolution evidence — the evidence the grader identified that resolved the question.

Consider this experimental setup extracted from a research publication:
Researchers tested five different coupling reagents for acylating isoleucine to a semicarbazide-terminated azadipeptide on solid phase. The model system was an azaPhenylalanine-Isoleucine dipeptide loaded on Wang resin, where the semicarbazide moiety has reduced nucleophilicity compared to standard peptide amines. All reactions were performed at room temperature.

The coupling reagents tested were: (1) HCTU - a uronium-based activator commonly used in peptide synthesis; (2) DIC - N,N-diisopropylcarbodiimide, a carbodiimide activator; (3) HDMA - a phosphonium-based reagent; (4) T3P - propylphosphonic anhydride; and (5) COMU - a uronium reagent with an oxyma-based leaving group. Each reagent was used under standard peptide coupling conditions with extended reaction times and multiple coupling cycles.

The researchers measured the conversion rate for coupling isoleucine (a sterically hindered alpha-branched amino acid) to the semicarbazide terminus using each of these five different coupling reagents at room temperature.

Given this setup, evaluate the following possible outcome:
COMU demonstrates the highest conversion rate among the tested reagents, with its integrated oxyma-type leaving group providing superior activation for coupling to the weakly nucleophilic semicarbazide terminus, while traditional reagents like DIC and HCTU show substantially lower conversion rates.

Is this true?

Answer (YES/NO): NO